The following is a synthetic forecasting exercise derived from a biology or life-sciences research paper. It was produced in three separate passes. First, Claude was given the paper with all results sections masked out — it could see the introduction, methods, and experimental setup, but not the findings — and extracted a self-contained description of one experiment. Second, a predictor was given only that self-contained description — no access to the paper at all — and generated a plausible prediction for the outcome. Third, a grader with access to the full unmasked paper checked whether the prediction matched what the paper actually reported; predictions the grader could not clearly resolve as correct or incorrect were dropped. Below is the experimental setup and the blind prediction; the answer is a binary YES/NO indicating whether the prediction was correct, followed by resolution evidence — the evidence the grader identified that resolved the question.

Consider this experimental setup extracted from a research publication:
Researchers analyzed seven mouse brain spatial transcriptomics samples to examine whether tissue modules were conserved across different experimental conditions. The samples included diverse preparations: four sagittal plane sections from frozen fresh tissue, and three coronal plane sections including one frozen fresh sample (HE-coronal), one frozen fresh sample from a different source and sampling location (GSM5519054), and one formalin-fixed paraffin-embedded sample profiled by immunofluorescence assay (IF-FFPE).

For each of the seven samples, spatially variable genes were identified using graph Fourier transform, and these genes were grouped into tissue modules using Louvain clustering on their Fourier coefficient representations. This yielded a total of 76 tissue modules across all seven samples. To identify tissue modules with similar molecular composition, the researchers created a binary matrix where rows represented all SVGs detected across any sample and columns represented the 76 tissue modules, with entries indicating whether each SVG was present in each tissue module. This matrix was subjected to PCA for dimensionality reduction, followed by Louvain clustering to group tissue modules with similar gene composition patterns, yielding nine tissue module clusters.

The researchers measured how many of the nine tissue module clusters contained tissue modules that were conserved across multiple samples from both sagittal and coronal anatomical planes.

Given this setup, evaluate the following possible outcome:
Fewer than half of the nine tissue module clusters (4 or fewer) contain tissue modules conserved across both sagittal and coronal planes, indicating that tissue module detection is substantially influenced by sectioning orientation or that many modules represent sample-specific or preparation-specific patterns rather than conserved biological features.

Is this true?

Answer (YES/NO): YES